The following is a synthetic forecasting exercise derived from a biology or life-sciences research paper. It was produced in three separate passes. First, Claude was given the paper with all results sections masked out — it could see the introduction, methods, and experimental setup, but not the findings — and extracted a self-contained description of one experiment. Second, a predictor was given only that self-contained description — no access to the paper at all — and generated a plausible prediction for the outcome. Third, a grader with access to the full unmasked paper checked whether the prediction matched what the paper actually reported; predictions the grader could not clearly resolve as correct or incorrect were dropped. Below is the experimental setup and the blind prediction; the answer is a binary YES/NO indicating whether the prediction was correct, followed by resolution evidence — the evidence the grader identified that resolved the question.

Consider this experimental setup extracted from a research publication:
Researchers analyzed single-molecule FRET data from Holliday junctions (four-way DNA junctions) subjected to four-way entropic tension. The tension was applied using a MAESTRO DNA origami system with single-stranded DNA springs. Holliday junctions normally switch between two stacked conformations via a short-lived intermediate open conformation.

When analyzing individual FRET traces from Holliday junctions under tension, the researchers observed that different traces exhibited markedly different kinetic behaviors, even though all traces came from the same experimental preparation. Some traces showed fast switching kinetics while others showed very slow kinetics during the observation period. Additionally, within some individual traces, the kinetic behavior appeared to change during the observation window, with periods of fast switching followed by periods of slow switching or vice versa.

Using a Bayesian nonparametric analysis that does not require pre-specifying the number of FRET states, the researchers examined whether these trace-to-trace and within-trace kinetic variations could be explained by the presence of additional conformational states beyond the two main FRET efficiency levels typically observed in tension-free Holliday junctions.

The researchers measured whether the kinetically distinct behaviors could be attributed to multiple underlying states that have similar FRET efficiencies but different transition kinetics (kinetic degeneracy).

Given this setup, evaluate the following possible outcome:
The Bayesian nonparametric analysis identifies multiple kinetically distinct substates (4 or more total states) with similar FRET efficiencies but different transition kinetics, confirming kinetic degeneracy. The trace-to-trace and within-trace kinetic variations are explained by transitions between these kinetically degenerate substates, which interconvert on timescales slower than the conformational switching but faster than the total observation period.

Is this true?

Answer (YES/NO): NO